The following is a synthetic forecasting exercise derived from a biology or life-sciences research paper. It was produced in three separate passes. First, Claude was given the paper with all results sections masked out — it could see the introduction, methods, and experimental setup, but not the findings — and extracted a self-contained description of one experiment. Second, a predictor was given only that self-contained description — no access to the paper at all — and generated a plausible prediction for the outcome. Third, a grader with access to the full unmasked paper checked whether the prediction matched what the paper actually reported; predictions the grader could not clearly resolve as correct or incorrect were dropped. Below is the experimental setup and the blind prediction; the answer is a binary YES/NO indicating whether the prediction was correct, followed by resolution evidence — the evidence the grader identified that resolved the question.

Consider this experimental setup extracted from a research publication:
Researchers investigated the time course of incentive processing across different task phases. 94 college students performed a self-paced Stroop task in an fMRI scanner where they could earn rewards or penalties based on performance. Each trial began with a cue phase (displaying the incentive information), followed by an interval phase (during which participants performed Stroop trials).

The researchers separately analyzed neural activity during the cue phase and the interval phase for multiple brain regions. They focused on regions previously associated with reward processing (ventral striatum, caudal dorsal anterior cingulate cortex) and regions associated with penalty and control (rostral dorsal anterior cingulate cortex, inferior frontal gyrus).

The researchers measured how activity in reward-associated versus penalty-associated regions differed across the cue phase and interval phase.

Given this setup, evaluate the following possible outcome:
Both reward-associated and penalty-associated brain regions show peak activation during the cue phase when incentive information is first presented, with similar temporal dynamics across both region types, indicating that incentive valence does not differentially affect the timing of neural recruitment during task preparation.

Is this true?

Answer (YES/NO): NO